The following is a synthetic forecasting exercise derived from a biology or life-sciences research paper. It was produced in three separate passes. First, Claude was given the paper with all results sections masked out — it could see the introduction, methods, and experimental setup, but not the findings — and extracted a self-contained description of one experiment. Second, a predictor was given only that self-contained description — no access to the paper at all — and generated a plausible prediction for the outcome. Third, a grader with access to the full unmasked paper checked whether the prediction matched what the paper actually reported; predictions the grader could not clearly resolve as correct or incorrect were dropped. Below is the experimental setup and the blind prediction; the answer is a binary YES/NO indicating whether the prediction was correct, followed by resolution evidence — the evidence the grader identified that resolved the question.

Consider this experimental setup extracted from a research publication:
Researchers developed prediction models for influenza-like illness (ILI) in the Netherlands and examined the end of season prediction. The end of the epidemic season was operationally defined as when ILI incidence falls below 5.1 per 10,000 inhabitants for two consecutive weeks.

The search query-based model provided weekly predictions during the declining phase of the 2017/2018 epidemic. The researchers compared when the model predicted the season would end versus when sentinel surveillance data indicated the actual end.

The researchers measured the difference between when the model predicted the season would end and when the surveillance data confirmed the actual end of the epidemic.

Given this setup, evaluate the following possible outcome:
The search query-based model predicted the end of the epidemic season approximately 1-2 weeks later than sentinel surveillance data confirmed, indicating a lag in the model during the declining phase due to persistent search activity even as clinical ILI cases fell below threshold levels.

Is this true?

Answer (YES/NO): NO